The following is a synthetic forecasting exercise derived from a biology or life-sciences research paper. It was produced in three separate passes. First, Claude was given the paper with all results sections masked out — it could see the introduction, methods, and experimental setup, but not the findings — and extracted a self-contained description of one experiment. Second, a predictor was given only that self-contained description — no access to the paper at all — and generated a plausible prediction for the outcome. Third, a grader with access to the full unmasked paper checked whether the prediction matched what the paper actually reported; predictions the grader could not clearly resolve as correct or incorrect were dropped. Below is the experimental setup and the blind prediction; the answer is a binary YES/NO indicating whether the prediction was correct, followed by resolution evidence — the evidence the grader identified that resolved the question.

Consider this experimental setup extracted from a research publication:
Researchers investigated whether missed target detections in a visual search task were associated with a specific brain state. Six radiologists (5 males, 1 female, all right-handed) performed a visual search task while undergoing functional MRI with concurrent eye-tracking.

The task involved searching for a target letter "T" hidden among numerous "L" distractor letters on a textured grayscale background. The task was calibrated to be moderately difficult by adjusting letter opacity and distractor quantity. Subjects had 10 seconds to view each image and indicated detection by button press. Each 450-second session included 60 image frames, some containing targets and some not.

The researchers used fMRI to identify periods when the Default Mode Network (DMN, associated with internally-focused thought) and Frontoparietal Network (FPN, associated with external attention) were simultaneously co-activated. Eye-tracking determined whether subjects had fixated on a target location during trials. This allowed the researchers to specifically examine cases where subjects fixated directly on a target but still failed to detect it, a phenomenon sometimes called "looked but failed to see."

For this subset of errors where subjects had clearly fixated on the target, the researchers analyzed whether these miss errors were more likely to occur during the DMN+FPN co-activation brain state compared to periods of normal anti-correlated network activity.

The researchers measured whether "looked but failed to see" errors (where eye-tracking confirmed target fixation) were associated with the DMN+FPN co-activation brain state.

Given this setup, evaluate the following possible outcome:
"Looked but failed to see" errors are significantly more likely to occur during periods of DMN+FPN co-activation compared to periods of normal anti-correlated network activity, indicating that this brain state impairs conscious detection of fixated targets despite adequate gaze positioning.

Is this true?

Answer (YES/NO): YES